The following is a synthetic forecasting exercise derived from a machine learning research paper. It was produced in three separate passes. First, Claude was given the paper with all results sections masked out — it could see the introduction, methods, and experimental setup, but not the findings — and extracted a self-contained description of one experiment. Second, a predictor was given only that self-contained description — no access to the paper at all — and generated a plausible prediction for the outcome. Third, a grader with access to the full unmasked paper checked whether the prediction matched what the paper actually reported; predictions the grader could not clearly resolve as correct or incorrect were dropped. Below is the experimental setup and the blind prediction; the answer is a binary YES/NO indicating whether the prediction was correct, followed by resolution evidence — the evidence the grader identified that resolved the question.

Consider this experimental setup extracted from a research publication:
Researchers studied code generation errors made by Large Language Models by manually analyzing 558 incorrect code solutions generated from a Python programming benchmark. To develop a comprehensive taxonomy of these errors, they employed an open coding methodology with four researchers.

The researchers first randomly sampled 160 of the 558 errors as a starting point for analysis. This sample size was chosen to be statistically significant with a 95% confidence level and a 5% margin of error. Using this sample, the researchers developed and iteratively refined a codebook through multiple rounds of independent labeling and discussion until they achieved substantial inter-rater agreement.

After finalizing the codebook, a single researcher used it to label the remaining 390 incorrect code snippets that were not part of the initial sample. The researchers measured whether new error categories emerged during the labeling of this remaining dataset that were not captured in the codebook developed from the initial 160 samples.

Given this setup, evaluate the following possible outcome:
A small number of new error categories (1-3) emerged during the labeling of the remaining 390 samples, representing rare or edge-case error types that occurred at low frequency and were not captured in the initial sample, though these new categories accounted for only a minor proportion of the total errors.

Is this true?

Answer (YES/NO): NO